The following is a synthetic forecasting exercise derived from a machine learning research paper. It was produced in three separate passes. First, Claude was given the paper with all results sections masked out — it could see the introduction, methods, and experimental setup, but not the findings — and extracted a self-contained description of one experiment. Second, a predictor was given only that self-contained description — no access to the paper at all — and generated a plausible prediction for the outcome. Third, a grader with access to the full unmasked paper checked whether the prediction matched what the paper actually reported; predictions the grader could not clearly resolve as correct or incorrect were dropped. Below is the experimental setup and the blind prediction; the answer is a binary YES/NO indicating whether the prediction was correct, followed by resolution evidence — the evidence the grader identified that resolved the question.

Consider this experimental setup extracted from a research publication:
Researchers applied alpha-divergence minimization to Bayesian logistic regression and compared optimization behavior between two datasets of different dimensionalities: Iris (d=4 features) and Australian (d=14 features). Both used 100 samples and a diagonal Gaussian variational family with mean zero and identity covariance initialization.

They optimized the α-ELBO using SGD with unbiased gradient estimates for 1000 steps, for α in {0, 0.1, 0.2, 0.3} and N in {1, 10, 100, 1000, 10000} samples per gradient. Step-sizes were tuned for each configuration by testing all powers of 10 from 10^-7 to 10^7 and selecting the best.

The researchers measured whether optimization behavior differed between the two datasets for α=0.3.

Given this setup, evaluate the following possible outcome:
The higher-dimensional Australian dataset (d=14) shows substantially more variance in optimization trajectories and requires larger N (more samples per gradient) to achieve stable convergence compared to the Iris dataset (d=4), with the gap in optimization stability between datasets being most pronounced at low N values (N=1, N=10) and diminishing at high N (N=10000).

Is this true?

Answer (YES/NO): YES